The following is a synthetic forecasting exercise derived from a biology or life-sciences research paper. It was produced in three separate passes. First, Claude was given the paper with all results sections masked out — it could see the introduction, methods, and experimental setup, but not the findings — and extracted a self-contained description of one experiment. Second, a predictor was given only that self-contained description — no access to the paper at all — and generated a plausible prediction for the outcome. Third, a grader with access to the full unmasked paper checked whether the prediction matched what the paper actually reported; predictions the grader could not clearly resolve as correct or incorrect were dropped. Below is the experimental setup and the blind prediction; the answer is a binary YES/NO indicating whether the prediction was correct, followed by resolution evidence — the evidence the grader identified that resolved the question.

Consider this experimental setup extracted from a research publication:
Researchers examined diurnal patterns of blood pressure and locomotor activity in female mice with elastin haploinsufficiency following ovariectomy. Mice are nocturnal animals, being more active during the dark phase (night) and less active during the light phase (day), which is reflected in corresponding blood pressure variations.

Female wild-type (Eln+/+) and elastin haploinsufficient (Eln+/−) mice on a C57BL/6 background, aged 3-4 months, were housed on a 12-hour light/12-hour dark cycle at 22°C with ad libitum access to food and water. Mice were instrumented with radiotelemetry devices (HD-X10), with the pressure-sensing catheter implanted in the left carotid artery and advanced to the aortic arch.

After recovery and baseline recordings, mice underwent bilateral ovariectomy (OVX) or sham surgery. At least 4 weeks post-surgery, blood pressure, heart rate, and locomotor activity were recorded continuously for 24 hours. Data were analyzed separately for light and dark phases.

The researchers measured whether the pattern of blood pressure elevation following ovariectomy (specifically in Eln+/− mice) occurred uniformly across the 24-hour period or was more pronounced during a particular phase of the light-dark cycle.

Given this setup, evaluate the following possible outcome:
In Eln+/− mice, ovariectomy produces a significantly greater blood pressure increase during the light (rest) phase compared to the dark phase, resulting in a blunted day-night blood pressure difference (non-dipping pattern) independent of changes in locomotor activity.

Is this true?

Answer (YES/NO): YES